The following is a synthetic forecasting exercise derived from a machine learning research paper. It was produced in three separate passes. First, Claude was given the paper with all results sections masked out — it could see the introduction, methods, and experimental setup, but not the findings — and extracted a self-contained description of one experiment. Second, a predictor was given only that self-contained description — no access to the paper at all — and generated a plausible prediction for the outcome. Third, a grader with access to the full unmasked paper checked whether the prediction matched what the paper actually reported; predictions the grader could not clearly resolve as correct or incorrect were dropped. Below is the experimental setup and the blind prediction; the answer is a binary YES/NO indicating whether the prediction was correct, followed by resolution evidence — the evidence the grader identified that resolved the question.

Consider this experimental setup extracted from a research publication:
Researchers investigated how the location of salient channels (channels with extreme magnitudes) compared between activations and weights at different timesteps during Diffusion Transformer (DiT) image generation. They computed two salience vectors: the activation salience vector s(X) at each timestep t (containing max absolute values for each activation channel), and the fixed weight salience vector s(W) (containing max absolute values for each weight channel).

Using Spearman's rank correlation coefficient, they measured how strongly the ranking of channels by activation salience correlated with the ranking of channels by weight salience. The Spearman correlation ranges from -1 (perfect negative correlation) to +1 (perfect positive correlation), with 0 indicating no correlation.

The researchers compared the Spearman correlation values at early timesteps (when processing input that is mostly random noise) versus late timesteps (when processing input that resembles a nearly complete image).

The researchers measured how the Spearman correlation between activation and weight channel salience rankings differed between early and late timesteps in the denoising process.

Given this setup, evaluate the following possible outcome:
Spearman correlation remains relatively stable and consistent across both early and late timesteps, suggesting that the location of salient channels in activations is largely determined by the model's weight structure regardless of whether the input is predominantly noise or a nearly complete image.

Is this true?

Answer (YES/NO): NO